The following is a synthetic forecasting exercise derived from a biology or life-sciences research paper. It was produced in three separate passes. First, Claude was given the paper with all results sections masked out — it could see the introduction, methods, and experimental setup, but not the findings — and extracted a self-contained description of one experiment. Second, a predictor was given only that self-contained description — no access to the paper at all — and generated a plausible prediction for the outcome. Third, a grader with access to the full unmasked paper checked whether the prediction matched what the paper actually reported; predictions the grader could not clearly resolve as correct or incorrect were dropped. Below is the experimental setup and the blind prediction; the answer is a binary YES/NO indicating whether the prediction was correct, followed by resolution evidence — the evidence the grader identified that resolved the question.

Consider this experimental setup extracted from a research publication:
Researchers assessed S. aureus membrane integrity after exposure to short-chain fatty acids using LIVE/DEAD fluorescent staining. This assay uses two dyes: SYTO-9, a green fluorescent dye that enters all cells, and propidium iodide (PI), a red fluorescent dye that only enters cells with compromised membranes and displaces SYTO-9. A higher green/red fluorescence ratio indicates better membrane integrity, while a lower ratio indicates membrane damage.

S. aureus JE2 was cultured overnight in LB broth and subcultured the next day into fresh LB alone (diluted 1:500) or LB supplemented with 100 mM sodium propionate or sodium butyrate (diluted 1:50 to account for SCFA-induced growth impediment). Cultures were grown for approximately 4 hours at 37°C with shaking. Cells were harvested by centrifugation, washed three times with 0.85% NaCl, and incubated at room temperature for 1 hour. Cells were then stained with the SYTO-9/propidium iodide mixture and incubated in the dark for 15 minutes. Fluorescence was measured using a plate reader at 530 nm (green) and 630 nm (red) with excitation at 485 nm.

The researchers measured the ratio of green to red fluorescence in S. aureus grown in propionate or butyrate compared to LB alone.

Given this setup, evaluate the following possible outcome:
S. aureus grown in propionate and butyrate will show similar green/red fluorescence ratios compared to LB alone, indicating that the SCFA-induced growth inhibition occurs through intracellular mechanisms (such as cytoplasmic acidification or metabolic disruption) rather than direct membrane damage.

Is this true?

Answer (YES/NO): NO